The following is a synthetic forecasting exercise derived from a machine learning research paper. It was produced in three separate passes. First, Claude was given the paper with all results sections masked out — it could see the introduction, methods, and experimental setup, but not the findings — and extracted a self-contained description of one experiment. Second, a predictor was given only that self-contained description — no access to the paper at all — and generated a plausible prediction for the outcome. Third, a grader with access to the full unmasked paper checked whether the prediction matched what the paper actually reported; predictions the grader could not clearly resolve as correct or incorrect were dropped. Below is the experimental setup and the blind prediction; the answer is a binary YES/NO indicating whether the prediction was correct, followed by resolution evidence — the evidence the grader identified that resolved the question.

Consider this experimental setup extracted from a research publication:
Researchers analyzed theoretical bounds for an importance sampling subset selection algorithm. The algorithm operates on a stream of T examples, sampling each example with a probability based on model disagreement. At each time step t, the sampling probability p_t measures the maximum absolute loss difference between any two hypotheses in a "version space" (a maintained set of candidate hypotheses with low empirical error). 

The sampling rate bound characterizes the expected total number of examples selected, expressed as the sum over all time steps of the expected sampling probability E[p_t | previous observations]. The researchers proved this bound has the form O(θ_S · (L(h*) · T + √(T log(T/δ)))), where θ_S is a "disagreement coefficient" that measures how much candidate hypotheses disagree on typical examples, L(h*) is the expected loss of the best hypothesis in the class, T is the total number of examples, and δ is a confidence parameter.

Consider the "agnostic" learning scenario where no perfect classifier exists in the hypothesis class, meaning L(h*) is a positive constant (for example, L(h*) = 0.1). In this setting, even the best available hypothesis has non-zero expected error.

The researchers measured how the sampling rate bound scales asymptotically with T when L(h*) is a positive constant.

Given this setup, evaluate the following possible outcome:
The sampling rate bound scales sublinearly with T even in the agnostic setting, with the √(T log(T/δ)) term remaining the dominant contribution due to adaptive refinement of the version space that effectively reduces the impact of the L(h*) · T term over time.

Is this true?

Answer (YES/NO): NO